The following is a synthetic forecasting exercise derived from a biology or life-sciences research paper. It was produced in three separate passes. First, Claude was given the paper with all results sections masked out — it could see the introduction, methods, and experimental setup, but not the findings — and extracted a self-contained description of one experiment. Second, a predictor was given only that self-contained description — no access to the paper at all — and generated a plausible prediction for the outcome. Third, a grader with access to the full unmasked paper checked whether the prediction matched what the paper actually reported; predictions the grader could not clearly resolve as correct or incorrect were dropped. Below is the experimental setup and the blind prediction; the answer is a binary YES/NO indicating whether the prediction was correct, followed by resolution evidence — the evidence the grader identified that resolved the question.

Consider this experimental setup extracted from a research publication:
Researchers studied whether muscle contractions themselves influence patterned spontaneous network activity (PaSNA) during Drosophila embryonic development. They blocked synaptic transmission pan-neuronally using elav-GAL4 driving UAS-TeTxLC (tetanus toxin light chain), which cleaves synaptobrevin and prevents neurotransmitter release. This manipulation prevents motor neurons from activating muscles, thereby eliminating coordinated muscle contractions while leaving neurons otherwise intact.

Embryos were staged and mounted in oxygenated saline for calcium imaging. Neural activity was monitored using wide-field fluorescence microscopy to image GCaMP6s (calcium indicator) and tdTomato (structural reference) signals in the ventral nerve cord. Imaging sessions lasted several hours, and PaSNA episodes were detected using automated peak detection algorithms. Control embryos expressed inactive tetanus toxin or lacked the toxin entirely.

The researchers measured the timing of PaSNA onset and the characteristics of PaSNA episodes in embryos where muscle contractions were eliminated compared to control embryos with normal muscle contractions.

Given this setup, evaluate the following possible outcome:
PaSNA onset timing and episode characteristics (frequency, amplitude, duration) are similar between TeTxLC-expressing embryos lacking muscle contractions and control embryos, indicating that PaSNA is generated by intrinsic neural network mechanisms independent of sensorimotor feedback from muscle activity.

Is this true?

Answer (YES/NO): NO